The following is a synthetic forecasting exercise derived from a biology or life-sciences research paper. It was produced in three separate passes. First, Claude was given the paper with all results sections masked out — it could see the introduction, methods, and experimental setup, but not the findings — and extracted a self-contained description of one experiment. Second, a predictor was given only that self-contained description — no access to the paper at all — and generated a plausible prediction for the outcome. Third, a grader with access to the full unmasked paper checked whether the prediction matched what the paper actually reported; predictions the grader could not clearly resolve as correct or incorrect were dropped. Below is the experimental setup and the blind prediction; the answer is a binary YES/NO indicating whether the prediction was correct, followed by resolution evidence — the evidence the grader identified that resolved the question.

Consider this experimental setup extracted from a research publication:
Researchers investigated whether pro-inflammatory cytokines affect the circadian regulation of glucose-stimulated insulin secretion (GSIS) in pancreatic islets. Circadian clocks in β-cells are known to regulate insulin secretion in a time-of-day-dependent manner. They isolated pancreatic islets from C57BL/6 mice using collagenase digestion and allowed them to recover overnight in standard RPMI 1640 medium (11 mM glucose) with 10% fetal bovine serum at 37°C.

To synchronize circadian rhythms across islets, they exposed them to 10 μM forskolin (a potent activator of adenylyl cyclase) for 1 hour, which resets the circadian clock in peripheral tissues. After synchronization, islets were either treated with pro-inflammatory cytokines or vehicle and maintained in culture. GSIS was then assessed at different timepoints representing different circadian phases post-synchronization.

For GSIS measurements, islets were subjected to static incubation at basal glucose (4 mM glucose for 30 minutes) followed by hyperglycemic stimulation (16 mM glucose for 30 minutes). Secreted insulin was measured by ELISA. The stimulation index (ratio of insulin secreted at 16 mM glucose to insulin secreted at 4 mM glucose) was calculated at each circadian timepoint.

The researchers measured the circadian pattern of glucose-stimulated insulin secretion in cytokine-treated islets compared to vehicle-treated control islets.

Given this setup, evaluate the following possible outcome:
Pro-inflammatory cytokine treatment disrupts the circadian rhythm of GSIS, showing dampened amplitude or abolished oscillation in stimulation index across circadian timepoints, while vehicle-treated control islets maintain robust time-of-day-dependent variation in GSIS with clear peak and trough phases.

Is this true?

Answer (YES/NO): YES